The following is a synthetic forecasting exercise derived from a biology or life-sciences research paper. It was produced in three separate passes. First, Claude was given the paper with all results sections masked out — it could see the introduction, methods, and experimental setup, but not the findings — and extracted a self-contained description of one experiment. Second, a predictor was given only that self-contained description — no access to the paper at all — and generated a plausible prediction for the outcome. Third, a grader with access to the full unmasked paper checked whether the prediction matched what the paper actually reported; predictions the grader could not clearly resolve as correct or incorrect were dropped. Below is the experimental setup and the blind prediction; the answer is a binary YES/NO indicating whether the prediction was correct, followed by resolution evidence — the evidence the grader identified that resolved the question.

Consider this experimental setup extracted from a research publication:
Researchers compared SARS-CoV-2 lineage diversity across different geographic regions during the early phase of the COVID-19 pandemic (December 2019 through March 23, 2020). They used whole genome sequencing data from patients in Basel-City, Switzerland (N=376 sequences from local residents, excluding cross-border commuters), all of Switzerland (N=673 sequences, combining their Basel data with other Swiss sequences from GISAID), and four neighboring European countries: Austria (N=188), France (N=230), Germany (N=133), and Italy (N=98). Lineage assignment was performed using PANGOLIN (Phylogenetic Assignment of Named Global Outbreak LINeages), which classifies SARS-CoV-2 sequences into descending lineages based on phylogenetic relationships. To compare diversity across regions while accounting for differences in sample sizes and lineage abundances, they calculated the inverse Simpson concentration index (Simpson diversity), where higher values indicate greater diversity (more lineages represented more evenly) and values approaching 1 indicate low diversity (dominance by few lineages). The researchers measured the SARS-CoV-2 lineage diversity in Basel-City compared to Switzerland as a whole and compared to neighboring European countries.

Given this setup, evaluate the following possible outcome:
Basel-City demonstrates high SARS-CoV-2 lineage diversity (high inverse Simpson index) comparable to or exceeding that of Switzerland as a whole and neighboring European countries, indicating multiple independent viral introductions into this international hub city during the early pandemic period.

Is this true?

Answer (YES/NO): NO